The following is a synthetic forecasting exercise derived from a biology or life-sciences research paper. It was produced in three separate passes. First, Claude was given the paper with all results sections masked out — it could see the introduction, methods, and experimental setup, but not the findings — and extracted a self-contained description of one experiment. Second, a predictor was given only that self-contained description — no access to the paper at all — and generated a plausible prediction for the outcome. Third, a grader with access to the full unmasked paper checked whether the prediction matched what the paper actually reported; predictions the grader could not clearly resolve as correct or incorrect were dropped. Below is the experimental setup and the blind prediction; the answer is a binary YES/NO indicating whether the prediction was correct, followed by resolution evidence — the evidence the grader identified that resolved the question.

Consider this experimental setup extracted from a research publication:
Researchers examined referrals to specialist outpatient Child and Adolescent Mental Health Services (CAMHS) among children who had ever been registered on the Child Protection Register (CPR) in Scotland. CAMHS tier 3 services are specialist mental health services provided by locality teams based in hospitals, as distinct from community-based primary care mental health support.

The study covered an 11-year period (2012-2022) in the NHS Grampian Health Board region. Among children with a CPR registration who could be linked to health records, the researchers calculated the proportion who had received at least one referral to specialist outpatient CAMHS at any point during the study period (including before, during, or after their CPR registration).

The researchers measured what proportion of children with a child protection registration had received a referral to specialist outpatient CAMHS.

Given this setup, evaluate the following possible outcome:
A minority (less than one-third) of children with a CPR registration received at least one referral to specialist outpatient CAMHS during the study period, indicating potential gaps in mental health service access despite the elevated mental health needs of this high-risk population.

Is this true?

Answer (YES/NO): YES